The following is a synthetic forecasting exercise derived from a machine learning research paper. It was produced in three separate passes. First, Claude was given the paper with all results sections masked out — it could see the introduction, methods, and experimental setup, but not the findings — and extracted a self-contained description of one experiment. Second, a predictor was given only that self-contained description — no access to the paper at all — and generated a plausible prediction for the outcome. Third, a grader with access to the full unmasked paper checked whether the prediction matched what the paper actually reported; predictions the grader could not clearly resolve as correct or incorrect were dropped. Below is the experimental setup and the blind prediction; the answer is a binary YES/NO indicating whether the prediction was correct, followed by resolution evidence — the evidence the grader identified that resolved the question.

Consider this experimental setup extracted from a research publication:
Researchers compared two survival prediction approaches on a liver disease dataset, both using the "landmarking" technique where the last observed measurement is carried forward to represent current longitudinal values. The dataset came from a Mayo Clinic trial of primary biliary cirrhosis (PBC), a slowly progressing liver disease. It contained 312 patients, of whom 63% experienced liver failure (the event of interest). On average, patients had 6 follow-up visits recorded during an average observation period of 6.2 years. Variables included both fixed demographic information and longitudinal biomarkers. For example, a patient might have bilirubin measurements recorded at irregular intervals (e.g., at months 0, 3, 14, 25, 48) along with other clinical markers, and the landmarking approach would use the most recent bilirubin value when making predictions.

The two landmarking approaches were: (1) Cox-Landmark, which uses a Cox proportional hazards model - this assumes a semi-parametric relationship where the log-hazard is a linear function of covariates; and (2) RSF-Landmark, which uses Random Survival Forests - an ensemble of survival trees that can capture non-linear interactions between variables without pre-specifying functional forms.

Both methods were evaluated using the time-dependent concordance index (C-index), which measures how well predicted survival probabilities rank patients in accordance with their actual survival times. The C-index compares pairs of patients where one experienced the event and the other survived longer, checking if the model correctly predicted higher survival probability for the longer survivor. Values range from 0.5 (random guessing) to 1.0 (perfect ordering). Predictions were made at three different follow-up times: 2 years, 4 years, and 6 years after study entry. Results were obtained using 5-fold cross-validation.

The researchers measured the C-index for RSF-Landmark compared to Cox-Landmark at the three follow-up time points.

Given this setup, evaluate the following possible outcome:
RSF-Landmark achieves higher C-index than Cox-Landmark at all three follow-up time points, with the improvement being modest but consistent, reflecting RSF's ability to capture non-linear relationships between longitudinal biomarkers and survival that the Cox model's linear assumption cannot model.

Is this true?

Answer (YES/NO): YES